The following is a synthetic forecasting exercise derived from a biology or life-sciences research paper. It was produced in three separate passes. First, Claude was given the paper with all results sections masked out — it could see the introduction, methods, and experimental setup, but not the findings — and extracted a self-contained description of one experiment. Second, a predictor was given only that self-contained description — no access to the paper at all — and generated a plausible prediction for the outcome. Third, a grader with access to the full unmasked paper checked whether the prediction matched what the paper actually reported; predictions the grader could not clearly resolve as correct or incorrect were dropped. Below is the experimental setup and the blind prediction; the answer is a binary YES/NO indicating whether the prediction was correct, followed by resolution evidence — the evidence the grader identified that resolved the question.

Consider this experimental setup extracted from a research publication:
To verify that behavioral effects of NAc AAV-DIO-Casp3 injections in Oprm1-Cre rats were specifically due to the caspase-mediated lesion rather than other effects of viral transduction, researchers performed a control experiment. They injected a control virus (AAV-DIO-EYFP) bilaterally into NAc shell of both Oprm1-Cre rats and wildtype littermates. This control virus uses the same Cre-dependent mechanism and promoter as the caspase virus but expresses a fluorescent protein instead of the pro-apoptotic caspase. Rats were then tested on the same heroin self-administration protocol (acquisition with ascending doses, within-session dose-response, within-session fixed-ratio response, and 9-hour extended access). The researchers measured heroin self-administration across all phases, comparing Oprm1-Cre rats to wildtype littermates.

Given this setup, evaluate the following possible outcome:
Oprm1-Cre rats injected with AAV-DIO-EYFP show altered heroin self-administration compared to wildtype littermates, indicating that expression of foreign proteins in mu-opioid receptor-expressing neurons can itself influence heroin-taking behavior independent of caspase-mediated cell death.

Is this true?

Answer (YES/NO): NO